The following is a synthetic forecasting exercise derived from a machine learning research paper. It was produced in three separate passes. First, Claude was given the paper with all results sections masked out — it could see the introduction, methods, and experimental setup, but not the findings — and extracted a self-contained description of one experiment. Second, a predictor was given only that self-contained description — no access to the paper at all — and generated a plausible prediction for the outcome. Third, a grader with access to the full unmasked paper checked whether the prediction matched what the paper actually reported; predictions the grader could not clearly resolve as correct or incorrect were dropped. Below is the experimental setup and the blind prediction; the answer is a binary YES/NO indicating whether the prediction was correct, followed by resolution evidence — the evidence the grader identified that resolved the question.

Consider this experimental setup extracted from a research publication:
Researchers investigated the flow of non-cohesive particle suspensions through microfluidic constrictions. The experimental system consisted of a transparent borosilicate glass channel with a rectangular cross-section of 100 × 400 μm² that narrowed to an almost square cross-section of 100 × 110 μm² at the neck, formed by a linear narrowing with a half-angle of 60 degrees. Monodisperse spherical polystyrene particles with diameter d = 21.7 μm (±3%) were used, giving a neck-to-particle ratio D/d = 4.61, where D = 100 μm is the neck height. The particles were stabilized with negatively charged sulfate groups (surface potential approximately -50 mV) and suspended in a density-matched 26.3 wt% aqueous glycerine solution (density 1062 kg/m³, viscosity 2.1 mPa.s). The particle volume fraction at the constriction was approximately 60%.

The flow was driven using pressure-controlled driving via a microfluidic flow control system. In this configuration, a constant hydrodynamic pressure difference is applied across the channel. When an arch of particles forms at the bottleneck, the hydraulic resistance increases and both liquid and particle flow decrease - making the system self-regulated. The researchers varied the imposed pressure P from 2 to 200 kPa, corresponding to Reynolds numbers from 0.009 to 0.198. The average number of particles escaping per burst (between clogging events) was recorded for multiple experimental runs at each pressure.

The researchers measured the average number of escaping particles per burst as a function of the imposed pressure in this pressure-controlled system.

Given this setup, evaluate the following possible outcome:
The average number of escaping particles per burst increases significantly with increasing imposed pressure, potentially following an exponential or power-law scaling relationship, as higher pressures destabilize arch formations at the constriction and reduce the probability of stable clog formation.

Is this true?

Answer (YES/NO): NO